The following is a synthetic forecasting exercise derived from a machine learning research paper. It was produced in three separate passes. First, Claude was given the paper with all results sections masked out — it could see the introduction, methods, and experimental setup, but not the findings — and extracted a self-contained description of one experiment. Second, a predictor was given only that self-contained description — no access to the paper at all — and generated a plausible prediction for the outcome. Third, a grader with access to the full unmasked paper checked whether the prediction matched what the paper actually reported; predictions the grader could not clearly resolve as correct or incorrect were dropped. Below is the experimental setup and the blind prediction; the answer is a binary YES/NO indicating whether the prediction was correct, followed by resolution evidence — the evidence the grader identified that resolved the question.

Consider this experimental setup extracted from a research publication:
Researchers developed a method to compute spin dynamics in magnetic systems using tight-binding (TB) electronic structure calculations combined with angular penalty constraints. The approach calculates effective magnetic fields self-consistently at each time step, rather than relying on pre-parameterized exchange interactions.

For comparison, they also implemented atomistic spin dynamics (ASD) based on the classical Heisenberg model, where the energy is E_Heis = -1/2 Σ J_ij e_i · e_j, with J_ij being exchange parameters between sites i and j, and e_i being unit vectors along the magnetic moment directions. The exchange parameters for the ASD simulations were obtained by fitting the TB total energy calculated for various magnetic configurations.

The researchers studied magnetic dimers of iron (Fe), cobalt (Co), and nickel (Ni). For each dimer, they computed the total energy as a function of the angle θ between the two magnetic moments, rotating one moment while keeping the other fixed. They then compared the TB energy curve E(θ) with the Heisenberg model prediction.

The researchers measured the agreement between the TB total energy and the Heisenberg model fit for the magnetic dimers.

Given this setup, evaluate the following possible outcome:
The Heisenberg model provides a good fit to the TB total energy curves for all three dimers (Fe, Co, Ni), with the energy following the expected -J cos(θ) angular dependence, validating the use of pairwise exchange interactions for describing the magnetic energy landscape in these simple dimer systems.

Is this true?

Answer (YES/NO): NO